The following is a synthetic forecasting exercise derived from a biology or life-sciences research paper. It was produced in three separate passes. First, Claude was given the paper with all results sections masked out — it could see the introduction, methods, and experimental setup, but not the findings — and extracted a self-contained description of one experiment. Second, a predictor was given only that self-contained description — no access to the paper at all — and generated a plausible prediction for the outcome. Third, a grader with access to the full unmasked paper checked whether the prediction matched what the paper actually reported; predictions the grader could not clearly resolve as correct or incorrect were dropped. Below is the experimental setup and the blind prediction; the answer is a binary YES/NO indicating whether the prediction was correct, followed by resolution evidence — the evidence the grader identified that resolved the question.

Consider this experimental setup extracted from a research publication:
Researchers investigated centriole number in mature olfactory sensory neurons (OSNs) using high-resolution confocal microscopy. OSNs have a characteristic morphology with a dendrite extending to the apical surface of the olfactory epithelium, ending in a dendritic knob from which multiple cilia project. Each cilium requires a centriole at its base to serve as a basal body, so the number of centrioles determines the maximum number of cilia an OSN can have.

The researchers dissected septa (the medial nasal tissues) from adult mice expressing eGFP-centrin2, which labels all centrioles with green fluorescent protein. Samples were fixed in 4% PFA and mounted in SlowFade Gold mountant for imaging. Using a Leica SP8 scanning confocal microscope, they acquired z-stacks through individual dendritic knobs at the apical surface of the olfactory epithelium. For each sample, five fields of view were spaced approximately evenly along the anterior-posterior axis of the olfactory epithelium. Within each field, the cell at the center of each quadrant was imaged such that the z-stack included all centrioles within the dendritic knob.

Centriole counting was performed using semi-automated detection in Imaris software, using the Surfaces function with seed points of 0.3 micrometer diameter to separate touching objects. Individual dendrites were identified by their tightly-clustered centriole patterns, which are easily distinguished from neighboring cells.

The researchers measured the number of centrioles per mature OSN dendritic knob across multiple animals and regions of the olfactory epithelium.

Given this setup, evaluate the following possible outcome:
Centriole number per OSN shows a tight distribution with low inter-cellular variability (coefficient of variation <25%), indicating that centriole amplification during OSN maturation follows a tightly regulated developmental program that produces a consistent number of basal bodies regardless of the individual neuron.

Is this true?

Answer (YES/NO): NO